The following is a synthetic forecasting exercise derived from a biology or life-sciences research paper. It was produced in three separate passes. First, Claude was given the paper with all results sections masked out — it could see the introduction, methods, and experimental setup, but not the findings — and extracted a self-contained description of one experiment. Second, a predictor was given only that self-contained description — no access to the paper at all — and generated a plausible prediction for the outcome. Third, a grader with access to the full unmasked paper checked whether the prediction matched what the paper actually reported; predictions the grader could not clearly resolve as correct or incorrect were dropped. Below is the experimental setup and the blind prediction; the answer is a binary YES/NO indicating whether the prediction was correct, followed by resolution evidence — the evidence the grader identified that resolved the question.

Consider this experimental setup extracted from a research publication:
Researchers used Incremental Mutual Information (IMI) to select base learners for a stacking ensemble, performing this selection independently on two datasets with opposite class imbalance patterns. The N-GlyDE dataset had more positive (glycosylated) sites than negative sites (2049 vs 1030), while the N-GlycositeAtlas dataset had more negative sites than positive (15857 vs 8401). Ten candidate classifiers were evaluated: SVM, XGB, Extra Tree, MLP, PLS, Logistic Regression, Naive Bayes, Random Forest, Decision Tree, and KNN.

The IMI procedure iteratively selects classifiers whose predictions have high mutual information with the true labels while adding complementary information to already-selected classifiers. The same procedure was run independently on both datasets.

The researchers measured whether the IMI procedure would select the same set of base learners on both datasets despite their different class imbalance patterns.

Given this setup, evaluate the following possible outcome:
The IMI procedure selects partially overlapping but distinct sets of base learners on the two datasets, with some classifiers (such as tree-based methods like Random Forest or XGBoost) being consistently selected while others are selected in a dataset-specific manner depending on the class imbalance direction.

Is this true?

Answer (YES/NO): NO